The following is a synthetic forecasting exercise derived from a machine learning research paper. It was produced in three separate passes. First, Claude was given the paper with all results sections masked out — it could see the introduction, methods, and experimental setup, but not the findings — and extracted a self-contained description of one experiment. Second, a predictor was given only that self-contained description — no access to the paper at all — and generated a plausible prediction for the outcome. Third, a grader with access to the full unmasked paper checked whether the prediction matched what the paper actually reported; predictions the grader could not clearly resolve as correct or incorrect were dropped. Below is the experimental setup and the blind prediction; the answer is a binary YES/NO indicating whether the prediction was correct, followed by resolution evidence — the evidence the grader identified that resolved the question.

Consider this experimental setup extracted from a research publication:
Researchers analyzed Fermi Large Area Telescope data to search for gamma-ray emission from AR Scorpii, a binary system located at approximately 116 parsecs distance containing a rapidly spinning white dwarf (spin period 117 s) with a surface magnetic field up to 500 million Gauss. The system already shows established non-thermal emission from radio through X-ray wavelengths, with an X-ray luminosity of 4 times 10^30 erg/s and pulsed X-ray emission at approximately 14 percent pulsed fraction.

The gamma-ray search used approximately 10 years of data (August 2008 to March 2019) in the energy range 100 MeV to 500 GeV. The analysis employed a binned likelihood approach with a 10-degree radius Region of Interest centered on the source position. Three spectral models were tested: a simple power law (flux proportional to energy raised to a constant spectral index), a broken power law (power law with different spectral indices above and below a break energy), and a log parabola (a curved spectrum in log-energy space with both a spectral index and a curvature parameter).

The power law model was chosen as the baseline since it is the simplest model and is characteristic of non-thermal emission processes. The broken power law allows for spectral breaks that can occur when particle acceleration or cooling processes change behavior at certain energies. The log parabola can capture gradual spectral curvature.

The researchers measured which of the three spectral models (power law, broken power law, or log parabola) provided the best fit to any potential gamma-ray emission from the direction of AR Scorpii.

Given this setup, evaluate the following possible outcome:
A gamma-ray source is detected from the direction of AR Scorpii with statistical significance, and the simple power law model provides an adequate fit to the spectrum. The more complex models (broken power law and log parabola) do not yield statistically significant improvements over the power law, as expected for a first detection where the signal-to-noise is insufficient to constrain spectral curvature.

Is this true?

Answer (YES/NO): NO